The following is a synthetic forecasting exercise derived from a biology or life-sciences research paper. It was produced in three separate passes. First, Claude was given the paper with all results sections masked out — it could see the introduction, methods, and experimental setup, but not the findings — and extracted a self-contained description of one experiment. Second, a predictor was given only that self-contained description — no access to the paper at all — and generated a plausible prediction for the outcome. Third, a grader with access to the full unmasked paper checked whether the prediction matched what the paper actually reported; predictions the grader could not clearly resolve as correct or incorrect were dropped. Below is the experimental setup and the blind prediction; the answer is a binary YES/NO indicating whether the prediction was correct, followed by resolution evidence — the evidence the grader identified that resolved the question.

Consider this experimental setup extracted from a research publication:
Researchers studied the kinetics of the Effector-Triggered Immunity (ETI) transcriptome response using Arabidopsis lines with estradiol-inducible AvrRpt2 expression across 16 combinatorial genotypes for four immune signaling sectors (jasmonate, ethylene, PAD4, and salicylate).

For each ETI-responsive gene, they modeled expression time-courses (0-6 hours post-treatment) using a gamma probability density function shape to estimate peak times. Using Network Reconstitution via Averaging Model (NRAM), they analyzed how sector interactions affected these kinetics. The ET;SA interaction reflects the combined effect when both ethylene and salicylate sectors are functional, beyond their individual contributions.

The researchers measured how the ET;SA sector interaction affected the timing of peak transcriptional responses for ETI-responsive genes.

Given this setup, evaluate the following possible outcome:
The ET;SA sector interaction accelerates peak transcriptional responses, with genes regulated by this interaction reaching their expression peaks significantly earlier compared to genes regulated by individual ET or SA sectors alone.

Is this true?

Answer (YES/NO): NO